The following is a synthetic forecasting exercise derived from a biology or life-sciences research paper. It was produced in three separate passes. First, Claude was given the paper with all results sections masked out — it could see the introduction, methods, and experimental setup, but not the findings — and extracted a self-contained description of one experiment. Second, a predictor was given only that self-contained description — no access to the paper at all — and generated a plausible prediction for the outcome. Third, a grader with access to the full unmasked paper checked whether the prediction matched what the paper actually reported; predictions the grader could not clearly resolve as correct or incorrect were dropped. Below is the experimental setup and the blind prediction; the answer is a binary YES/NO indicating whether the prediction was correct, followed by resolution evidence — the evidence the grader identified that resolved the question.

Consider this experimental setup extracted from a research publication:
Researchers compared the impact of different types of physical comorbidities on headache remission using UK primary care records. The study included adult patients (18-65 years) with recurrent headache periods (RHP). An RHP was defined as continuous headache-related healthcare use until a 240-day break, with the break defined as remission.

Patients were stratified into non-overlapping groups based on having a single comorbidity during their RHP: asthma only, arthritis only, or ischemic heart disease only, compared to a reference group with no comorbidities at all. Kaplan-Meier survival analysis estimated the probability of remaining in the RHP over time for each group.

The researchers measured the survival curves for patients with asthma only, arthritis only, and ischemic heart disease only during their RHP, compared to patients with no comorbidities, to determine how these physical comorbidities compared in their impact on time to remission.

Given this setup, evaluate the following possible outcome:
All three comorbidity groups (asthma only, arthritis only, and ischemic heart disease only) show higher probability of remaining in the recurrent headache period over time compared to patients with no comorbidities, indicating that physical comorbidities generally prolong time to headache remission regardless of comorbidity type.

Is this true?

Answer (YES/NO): YES